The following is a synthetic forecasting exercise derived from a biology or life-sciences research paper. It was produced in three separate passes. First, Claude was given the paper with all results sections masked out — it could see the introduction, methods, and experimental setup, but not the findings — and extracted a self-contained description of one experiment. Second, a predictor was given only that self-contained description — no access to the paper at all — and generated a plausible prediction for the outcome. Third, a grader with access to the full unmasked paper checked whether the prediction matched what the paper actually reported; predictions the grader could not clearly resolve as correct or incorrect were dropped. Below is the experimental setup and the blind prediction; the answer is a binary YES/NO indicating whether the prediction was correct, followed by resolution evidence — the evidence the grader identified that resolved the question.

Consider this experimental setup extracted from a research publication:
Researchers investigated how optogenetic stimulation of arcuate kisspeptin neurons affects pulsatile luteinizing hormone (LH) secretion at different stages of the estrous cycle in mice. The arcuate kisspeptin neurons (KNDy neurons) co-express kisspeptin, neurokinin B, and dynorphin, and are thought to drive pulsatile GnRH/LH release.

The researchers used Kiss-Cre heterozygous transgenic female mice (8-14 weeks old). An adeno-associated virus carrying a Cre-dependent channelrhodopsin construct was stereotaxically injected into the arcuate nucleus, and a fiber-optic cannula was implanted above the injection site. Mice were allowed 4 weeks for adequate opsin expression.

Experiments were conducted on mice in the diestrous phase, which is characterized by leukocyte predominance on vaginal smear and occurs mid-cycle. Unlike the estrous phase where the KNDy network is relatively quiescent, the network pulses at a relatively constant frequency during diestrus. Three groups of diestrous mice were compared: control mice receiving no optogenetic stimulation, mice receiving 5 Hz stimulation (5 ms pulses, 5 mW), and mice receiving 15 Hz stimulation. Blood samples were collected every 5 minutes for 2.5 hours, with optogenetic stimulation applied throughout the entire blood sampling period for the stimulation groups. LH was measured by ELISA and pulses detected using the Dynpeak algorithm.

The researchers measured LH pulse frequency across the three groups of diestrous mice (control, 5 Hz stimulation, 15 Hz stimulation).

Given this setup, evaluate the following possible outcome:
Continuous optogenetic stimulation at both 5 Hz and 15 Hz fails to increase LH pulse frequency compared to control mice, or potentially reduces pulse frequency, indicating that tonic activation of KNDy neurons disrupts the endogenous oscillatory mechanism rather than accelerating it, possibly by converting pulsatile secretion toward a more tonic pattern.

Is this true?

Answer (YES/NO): YES